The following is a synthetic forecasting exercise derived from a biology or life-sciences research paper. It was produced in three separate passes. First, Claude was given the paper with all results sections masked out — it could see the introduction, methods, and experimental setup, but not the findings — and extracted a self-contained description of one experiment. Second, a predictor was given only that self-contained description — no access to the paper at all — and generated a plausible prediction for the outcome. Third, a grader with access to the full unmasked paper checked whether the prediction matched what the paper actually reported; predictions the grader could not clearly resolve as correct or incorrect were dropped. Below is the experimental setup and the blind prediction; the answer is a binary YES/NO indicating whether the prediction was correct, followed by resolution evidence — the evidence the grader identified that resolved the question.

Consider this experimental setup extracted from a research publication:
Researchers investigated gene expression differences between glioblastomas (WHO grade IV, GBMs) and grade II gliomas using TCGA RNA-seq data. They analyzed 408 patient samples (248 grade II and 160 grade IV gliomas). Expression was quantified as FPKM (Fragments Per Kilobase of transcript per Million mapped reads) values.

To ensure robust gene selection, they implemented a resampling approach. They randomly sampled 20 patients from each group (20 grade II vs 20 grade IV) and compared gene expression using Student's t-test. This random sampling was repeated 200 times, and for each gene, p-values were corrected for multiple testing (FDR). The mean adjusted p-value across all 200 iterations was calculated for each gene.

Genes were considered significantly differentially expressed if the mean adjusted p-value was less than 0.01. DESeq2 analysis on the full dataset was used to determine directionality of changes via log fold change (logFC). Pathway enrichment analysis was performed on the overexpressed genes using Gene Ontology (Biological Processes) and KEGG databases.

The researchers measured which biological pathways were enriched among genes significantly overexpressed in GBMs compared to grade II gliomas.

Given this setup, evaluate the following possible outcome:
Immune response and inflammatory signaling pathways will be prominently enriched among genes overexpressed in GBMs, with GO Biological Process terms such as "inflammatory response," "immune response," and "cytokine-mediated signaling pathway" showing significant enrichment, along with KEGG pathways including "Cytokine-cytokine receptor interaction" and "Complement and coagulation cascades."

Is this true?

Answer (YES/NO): NO